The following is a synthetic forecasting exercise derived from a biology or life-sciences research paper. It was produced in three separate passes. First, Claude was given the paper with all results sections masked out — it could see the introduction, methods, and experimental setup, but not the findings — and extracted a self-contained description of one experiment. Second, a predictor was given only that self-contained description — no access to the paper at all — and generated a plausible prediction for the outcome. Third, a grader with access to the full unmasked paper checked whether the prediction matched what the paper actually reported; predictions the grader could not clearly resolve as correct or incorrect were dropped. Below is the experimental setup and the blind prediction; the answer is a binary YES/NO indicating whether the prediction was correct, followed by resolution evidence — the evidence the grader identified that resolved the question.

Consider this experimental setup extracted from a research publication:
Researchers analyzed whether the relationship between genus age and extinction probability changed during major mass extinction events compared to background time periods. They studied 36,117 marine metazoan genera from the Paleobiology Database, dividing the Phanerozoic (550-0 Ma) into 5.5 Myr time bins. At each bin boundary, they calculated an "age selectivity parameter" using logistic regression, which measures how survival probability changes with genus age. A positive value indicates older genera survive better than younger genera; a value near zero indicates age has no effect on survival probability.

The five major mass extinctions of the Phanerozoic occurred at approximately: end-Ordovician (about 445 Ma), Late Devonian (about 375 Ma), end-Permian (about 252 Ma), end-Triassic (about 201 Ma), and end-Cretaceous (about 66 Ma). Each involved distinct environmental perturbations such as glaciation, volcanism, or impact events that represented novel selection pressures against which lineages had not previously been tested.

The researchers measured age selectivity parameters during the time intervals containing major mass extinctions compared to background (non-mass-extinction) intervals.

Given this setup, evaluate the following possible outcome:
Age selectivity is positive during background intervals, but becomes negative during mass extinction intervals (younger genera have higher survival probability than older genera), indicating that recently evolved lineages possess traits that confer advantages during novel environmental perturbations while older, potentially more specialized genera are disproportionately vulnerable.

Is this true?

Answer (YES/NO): NO